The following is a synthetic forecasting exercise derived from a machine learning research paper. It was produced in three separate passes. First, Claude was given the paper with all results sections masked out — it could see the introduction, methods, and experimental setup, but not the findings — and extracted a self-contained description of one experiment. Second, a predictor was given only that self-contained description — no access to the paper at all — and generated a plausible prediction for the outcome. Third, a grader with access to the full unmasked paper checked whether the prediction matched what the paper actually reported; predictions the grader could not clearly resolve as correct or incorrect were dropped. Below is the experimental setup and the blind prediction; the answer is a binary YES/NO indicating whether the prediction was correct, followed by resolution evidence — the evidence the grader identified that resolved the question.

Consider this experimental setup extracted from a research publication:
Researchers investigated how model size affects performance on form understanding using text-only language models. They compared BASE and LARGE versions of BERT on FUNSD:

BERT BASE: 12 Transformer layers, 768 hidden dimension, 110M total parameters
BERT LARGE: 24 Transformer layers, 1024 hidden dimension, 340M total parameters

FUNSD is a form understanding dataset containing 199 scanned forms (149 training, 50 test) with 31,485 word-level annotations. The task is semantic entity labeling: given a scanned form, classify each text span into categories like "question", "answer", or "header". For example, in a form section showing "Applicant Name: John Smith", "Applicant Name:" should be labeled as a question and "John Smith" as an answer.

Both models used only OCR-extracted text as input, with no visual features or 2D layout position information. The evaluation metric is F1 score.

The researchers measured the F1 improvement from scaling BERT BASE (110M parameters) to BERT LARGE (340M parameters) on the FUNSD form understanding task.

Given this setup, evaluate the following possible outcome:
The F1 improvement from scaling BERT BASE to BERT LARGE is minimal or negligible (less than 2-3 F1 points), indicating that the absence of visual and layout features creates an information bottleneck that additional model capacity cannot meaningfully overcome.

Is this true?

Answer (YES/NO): NO